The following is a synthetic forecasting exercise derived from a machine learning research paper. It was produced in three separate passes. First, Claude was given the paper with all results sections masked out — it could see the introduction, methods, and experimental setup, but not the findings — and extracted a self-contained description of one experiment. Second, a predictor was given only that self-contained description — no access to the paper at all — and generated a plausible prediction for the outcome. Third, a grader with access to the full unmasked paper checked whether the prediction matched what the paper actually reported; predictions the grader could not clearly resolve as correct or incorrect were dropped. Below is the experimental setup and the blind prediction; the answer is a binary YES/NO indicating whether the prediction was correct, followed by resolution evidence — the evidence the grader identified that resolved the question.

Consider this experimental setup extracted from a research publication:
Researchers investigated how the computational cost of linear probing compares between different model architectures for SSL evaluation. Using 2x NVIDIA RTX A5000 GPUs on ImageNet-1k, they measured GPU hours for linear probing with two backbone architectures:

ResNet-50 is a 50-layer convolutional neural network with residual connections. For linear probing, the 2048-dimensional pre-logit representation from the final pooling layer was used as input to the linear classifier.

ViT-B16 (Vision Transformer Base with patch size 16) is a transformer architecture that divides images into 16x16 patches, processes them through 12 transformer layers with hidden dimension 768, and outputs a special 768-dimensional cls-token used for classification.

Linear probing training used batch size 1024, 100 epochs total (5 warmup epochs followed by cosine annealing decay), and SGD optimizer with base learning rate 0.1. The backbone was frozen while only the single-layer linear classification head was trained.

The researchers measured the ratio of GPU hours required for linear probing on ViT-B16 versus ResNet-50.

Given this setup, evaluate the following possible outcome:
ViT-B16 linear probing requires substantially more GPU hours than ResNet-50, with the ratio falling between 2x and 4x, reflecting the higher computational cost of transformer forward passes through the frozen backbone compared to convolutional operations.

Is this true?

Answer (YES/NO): NO